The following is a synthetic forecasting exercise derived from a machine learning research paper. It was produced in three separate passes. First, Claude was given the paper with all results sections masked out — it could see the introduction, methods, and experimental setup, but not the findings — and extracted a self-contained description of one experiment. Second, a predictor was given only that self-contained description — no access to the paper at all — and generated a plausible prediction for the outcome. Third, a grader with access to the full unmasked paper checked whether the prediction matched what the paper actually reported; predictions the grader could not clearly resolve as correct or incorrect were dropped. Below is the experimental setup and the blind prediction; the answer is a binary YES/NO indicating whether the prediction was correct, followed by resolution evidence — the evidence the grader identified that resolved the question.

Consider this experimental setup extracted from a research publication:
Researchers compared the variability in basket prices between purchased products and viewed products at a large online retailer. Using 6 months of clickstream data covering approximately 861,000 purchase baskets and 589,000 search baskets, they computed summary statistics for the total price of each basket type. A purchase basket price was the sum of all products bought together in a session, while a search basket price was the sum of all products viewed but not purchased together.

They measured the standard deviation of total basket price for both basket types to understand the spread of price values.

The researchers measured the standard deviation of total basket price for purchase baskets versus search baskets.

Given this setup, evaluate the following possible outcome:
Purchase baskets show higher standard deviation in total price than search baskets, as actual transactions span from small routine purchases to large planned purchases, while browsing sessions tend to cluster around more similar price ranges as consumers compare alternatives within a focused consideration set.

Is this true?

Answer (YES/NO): NO